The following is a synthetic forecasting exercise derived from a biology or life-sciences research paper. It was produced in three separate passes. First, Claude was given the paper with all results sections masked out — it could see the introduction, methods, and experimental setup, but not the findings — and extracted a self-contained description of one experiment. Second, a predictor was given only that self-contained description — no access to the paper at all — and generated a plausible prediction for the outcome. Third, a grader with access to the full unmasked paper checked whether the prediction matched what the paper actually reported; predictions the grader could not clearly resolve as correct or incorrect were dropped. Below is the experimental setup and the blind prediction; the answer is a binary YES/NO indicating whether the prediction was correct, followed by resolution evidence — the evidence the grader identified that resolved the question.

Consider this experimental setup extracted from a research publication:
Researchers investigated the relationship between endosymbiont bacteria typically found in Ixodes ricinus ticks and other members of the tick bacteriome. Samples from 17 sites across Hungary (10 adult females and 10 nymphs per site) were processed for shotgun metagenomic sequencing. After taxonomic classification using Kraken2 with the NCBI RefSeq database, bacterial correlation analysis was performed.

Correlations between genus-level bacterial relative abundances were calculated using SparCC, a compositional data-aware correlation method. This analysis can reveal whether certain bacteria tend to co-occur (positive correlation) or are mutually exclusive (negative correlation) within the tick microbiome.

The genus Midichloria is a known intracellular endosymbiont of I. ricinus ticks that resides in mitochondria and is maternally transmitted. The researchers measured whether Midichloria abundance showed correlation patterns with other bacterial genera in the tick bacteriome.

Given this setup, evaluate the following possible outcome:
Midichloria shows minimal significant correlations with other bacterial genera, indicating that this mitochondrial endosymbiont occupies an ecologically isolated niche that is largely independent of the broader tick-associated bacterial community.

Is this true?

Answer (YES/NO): NO